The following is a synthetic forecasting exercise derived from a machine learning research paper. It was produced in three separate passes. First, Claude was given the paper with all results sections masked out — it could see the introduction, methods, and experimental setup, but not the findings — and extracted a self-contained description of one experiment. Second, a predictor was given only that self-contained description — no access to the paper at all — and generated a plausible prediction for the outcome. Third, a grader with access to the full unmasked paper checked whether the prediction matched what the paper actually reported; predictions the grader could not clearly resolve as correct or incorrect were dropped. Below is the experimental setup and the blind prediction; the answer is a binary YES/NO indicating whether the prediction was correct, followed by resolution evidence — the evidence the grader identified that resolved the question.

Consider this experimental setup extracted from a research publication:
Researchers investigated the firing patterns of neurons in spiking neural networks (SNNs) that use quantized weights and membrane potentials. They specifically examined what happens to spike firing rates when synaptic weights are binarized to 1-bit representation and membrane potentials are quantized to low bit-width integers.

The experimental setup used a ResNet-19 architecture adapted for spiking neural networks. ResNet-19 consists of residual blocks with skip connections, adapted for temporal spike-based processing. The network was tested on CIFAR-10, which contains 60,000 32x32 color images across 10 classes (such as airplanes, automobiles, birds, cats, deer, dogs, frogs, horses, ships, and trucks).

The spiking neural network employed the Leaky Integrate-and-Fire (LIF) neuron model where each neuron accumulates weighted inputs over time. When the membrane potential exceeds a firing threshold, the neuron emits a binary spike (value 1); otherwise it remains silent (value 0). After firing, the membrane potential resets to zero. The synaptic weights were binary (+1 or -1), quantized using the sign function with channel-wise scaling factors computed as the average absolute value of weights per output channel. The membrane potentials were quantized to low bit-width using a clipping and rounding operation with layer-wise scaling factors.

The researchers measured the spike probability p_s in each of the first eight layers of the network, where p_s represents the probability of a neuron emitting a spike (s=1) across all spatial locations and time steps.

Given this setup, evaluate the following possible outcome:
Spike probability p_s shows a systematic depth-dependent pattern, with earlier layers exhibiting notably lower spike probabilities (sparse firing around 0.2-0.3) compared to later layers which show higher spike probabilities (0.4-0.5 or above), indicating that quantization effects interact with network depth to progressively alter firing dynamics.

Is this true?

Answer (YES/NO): NO